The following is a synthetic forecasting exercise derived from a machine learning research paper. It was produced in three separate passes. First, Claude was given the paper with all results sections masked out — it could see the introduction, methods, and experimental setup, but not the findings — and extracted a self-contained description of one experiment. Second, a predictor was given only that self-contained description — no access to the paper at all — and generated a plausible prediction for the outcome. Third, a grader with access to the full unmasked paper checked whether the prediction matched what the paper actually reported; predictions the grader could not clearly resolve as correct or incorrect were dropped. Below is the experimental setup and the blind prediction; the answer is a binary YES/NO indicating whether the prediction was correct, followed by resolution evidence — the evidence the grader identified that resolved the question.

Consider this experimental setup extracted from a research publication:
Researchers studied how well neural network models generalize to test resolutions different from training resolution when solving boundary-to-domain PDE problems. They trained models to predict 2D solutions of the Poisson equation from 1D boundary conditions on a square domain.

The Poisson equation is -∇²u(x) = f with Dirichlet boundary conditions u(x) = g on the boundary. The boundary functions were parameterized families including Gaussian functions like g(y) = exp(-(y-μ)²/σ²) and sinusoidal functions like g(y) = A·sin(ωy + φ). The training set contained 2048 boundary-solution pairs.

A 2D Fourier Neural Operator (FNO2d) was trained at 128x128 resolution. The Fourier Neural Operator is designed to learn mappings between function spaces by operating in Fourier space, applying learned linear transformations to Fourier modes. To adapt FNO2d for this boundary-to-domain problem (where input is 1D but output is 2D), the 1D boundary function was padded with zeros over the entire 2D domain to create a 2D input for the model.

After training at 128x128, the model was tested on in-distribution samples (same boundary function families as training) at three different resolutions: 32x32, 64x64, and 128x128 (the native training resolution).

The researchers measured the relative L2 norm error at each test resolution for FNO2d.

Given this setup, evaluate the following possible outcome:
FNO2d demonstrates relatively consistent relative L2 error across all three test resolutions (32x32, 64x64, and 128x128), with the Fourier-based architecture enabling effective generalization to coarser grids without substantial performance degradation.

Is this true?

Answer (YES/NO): NO